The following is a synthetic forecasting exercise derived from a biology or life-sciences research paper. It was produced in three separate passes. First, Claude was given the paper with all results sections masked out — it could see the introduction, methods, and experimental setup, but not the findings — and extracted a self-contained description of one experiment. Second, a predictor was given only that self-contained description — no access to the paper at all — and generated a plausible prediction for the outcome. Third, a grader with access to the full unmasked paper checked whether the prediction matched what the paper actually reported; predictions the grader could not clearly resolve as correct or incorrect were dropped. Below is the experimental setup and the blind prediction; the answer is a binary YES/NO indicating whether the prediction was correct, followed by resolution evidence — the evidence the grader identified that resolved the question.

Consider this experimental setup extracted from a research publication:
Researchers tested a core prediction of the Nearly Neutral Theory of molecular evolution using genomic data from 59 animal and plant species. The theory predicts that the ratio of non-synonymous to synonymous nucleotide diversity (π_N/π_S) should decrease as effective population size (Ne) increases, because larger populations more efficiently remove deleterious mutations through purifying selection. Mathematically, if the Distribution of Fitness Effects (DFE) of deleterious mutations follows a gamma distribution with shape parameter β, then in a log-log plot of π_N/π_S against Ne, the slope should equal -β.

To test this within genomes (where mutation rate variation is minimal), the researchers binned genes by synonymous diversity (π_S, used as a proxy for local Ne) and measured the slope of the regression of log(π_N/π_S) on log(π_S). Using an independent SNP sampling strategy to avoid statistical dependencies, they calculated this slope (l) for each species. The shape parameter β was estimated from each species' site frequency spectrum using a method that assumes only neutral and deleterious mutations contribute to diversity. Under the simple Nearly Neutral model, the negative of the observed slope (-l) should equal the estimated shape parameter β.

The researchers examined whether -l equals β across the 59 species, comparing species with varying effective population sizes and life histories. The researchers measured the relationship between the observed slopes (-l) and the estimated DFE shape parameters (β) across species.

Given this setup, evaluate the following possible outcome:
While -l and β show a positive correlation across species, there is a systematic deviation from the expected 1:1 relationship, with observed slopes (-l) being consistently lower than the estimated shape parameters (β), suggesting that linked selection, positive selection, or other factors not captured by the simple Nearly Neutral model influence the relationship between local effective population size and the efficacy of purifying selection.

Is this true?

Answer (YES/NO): NO